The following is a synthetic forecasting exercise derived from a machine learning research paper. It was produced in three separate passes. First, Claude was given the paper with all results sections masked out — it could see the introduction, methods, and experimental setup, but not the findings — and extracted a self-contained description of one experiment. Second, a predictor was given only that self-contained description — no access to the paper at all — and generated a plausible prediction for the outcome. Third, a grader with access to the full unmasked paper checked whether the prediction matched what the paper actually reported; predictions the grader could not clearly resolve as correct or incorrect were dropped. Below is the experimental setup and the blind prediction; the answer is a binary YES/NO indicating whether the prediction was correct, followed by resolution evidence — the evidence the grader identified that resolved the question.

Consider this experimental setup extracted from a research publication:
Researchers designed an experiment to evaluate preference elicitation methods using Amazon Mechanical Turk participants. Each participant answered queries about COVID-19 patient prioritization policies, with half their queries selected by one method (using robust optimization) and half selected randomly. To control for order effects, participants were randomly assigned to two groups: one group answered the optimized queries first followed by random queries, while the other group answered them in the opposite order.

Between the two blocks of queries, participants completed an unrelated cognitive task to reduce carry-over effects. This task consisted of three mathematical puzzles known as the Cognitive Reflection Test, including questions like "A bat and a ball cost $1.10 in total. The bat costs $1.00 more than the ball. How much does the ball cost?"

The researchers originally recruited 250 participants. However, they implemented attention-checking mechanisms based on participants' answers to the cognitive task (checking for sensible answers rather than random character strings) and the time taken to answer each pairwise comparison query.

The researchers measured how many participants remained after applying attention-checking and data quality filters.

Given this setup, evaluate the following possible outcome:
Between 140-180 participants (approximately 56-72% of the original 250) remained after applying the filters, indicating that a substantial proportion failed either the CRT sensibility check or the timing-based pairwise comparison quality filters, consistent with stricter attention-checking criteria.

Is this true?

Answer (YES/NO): NO